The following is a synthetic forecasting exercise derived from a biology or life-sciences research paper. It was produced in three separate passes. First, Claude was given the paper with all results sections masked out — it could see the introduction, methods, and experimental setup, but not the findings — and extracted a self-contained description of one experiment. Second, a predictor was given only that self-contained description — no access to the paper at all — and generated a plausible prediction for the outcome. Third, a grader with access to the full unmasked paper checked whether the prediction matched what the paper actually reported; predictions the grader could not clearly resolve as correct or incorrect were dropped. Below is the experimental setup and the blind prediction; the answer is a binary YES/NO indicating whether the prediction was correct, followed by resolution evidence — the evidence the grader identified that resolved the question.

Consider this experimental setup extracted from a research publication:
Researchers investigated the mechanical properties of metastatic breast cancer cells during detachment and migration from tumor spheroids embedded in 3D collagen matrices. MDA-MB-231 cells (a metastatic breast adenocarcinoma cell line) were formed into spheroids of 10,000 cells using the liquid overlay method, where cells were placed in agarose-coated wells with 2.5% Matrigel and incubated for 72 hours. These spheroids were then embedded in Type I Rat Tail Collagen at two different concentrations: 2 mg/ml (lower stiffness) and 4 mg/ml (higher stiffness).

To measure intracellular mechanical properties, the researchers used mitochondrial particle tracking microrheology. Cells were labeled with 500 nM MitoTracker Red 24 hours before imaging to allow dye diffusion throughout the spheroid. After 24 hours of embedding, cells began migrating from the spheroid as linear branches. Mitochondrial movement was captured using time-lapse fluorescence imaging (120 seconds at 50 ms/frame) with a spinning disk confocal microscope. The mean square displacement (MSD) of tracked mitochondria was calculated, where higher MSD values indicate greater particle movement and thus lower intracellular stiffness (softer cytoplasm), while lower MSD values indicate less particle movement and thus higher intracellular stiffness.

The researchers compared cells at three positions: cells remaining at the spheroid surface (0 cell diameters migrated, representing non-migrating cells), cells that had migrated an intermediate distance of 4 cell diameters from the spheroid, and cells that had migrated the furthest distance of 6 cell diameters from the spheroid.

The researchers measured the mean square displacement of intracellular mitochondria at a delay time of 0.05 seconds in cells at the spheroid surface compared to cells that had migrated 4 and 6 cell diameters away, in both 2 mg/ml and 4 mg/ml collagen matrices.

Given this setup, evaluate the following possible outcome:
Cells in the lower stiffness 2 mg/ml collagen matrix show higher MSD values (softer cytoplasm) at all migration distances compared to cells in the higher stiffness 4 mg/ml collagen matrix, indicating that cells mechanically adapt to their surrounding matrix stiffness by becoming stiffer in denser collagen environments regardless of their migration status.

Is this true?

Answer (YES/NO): NO